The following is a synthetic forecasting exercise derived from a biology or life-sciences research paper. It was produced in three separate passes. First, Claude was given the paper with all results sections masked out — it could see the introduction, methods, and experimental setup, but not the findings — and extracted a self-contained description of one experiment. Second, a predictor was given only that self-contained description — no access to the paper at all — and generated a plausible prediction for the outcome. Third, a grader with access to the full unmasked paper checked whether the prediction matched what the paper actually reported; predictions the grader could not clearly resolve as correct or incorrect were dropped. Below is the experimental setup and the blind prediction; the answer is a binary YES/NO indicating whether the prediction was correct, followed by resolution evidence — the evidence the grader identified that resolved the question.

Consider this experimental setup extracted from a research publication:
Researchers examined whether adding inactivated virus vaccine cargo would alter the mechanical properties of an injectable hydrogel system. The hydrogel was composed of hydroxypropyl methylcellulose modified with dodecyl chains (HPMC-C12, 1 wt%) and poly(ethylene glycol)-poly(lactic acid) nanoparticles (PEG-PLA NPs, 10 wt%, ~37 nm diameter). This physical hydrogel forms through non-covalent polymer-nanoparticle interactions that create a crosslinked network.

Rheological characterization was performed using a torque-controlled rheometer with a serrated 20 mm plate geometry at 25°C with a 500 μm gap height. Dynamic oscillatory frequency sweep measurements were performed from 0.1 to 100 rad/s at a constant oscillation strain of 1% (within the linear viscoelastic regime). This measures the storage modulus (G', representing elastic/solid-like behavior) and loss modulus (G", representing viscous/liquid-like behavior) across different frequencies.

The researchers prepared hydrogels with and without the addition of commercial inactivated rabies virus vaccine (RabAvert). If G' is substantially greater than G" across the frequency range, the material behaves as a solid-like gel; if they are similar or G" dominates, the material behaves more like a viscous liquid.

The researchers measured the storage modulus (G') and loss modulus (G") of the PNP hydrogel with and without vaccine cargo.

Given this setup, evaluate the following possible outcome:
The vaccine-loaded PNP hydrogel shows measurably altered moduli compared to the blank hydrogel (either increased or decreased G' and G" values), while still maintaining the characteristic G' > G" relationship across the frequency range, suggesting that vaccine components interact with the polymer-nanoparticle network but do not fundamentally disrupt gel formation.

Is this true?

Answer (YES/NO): NO